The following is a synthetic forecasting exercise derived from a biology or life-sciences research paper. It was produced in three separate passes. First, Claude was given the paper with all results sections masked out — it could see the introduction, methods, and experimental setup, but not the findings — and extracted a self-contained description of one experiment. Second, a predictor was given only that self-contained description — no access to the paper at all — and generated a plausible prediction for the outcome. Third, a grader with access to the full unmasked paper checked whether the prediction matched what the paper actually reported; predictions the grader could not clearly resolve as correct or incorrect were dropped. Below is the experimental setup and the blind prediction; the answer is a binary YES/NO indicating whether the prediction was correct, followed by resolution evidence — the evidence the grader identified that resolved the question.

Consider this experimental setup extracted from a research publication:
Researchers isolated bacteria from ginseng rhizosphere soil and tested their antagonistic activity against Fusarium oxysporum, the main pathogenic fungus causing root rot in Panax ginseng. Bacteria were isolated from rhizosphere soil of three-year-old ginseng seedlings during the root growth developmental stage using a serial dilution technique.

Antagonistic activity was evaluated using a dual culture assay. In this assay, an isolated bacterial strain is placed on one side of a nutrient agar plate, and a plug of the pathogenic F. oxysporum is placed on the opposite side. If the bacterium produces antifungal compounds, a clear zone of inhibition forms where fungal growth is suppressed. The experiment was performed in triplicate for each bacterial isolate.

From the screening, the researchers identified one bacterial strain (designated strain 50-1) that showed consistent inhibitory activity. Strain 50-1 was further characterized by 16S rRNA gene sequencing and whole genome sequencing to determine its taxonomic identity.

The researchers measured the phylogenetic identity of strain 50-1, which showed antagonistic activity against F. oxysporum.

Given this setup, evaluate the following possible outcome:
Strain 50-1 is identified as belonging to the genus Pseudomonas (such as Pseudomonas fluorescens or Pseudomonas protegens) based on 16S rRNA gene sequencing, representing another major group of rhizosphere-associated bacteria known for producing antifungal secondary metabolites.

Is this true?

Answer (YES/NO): NO